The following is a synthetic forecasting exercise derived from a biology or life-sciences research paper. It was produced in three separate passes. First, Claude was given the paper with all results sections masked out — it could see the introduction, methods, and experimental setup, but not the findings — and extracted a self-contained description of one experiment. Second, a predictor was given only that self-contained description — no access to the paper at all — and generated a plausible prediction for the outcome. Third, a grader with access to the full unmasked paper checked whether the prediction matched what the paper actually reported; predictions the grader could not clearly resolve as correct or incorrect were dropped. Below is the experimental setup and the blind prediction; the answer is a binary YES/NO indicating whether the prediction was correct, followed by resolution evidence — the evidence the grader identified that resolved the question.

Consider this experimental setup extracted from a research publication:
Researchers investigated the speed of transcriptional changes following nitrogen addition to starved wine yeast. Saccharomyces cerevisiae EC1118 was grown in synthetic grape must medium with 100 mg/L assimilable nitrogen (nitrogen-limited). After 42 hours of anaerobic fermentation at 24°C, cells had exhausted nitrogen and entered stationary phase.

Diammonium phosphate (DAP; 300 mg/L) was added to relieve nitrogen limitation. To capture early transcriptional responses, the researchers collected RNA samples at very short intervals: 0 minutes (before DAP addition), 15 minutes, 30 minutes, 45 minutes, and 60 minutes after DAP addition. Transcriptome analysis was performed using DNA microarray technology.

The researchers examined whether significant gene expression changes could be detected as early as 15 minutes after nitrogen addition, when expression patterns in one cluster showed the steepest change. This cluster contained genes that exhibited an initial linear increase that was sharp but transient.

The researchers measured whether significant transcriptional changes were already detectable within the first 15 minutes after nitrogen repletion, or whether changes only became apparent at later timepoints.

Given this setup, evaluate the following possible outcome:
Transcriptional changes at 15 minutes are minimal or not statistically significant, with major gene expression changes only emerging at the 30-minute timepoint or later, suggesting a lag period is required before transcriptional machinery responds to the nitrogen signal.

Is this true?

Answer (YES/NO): NO